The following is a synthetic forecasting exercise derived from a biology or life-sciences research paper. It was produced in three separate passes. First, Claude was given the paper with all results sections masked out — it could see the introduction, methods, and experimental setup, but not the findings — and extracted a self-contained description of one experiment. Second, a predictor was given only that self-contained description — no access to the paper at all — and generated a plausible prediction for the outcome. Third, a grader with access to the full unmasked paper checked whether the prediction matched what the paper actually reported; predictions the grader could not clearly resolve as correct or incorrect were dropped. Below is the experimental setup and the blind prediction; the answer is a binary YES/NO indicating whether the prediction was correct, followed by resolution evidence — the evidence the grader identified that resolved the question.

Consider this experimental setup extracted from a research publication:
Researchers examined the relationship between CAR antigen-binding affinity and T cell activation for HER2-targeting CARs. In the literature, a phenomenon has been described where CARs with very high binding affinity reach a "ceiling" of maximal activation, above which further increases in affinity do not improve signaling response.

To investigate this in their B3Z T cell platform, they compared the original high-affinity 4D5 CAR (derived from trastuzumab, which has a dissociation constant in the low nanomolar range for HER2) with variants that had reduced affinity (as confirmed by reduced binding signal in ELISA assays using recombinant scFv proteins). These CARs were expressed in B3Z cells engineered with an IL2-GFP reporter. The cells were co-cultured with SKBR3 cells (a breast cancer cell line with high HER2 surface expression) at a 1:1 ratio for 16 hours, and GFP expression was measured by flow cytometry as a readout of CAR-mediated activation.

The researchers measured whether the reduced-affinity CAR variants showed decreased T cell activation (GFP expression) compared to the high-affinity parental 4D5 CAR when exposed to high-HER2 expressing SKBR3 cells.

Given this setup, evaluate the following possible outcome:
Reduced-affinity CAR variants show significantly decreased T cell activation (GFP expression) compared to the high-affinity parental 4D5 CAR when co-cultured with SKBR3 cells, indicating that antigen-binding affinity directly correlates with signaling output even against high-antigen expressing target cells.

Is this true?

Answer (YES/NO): NO